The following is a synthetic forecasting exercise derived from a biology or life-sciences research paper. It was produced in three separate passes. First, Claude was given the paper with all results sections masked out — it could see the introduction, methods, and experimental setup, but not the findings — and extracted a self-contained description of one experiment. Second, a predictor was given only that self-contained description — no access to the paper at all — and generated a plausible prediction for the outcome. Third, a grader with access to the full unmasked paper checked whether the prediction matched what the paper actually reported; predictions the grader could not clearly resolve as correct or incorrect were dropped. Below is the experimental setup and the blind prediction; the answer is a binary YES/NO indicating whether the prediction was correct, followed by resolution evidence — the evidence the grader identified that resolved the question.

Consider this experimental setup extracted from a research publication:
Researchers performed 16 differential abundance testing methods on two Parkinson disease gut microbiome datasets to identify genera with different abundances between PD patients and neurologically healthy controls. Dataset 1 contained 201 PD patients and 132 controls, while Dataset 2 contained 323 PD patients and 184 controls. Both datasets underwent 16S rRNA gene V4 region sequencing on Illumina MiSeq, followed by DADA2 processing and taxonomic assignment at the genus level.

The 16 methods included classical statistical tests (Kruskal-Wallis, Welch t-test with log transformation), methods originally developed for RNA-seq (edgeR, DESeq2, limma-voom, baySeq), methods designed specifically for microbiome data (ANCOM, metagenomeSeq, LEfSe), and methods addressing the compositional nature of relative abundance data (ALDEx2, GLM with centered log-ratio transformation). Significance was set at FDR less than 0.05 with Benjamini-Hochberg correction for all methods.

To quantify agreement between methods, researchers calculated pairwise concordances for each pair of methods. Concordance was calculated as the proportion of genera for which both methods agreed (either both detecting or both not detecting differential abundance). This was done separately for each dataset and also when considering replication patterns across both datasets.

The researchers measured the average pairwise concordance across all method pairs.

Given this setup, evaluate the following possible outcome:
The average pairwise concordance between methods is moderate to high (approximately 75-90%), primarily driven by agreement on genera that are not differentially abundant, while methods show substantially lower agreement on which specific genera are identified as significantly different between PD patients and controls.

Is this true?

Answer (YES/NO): YES